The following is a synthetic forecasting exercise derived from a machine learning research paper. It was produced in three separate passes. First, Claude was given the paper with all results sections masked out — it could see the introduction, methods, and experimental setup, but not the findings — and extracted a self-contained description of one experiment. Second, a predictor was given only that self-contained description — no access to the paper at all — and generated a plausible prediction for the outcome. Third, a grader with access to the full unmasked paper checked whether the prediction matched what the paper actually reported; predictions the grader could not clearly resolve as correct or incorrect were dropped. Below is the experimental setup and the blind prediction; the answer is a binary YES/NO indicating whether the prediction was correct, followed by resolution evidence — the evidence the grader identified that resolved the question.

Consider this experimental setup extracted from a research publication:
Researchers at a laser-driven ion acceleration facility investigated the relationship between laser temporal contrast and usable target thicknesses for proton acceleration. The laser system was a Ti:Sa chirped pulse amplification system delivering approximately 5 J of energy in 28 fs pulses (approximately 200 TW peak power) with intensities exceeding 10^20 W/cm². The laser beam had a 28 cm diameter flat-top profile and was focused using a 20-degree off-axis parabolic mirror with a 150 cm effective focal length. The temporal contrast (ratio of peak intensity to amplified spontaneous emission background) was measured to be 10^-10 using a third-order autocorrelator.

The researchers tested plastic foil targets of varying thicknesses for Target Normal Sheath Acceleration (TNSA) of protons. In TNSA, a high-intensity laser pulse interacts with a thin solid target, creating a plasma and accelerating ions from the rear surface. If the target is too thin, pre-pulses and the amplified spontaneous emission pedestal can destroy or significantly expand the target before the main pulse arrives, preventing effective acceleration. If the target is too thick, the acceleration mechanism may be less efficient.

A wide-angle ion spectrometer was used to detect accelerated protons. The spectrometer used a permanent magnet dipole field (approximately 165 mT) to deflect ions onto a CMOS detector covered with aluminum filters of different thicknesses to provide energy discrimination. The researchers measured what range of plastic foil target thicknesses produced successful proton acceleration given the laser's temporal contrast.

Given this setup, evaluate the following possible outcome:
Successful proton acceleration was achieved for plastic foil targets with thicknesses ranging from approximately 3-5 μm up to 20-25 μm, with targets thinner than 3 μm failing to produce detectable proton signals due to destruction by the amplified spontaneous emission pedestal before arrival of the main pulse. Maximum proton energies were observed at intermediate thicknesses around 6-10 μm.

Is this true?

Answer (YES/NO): NO